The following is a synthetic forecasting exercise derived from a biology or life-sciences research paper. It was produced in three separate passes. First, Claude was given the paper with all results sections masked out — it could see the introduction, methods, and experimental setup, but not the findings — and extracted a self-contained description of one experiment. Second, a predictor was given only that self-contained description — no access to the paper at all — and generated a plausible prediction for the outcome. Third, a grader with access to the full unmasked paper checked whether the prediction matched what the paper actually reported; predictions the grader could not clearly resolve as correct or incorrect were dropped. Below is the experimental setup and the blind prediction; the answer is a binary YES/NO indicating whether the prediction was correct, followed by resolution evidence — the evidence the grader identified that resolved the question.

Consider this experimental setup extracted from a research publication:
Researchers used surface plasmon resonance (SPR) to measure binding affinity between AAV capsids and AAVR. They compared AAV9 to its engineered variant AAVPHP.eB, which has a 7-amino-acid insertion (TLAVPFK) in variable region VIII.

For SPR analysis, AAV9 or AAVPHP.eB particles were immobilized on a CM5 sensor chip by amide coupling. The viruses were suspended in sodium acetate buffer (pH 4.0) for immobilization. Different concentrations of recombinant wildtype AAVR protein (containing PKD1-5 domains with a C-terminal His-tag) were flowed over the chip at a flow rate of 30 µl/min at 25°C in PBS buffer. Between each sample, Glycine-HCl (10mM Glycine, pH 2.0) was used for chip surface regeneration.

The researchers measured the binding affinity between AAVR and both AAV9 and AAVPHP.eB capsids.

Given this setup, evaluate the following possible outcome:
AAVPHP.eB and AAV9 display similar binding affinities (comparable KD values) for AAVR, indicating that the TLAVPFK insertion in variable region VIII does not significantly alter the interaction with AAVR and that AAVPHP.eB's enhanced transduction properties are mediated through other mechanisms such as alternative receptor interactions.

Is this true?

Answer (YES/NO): NO